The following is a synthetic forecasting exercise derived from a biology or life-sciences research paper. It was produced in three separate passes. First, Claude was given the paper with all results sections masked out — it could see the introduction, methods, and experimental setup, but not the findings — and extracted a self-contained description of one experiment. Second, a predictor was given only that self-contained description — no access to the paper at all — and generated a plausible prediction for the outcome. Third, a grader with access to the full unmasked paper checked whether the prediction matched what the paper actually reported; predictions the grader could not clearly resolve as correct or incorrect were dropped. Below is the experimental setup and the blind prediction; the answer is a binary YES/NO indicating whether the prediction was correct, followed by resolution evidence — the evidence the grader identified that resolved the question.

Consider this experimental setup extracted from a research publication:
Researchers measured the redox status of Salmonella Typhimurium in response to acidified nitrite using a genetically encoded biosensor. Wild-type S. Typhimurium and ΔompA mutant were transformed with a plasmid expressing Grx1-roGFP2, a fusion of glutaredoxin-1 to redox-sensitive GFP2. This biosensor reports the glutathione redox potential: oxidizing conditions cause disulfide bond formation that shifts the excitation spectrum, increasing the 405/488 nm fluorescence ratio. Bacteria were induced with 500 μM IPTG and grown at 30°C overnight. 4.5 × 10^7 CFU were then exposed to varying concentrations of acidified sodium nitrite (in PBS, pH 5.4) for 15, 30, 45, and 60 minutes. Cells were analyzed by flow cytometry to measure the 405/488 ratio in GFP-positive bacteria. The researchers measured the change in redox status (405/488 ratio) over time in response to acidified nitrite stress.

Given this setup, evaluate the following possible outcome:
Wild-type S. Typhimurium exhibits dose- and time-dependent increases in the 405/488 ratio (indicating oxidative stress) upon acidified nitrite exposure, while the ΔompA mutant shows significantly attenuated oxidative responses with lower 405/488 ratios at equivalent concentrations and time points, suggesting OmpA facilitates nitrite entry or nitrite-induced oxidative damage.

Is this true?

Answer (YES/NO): NO